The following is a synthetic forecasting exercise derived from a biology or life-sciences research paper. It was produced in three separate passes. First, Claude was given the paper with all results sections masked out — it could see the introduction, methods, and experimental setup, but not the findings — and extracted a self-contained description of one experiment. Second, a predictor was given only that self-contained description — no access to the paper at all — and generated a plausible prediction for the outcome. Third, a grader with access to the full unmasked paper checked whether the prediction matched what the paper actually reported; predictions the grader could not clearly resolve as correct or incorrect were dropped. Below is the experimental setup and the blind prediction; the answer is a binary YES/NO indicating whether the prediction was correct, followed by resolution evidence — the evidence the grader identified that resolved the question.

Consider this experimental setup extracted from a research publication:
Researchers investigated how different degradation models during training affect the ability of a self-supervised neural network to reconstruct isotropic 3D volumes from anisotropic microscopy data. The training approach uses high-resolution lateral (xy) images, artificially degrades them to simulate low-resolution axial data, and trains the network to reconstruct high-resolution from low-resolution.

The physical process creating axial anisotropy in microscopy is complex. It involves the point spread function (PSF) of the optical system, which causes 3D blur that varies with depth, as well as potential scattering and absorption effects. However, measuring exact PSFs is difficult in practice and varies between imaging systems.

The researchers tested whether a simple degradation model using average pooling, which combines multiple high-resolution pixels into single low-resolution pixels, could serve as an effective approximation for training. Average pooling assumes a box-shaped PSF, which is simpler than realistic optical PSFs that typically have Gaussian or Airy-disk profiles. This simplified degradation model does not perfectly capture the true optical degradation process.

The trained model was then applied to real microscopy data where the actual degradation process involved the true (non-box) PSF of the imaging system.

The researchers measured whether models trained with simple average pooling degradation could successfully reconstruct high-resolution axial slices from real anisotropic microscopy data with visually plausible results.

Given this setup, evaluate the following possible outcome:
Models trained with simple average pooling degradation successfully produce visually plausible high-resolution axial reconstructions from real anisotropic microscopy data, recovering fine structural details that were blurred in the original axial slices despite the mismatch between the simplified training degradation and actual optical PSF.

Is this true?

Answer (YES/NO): YES